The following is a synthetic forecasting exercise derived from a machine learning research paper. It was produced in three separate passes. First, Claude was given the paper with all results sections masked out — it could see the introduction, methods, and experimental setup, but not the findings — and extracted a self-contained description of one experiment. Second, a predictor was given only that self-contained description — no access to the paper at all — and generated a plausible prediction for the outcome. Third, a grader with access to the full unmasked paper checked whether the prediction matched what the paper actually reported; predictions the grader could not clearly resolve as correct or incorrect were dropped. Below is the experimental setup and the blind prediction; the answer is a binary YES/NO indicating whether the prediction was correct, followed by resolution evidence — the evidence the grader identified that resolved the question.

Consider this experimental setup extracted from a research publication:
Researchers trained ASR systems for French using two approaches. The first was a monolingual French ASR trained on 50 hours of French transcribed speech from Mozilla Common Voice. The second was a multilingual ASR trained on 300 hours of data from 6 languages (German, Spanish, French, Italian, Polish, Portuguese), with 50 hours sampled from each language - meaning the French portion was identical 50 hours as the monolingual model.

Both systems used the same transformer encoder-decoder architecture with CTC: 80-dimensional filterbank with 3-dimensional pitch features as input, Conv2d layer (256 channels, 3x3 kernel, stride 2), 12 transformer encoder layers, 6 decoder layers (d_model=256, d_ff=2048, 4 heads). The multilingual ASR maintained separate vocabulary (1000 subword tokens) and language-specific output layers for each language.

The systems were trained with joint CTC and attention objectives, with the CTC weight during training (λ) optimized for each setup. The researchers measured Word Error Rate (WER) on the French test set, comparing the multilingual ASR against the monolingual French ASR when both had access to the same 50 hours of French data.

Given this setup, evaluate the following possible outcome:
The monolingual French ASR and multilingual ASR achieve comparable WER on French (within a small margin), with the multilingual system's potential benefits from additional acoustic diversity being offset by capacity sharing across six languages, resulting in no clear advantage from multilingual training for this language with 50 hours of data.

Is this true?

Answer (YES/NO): NO